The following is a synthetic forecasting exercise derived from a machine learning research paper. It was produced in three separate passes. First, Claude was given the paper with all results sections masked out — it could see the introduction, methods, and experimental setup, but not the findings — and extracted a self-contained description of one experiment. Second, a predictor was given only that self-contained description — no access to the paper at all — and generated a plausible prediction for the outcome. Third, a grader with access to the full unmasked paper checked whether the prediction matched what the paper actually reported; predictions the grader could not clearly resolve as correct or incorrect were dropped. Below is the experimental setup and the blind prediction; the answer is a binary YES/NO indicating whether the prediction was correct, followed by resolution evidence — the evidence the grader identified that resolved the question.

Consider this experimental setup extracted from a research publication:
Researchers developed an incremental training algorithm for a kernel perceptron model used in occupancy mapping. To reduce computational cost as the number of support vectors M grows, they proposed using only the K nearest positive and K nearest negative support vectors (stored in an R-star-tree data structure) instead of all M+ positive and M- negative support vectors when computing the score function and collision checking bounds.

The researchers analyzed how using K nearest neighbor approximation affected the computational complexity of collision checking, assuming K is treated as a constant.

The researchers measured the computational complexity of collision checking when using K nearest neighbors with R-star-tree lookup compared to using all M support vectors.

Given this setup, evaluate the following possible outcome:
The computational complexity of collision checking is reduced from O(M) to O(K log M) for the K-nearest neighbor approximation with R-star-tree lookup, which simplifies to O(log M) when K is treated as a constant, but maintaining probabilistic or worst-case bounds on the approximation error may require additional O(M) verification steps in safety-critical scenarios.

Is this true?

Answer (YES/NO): NO